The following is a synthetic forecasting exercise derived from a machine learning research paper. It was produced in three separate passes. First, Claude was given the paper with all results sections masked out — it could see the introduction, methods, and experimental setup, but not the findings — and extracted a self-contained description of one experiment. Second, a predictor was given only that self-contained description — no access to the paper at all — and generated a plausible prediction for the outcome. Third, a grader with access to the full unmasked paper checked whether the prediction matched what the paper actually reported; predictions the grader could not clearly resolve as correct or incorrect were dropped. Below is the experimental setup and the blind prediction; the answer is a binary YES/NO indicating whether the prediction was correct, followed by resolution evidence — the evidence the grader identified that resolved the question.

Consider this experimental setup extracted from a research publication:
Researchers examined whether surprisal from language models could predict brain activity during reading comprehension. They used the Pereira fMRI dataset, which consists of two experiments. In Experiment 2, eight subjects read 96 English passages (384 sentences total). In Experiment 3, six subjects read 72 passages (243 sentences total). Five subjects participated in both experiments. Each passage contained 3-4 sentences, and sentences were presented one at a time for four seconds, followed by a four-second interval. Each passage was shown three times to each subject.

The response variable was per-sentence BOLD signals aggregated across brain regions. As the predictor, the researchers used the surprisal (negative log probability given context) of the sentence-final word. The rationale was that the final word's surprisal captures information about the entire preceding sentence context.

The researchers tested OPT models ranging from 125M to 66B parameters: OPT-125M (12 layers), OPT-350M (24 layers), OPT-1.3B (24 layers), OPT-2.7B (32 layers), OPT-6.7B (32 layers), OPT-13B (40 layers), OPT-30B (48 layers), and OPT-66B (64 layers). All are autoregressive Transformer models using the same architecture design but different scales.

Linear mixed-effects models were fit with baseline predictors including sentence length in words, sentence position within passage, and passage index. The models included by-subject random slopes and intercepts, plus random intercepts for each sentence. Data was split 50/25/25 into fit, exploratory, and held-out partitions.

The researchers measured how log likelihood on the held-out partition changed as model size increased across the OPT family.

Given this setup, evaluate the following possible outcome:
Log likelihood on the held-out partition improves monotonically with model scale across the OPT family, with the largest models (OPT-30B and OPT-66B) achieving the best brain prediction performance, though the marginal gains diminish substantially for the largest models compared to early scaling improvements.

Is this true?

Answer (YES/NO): NO